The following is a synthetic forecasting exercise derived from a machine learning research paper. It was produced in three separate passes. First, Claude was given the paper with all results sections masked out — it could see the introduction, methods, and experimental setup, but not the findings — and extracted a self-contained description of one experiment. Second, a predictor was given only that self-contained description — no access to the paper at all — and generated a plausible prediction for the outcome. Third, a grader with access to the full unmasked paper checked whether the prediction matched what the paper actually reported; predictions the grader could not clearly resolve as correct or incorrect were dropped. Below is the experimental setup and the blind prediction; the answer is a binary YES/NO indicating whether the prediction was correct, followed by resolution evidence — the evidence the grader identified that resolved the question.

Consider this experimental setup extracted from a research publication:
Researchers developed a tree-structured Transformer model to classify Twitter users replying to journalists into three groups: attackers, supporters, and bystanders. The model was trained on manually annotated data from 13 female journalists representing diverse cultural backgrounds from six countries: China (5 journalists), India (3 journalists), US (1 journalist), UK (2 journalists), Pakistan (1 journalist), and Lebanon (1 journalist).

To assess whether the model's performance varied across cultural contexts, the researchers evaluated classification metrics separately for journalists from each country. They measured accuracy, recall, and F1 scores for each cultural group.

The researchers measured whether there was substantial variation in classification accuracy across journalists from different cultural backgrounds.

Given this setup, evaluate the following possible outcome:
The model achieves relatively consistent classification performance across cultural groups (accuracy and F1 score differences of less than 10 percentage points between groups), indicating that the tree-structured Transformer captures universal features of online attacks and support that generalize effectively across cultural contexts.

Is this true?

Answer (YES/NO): YES